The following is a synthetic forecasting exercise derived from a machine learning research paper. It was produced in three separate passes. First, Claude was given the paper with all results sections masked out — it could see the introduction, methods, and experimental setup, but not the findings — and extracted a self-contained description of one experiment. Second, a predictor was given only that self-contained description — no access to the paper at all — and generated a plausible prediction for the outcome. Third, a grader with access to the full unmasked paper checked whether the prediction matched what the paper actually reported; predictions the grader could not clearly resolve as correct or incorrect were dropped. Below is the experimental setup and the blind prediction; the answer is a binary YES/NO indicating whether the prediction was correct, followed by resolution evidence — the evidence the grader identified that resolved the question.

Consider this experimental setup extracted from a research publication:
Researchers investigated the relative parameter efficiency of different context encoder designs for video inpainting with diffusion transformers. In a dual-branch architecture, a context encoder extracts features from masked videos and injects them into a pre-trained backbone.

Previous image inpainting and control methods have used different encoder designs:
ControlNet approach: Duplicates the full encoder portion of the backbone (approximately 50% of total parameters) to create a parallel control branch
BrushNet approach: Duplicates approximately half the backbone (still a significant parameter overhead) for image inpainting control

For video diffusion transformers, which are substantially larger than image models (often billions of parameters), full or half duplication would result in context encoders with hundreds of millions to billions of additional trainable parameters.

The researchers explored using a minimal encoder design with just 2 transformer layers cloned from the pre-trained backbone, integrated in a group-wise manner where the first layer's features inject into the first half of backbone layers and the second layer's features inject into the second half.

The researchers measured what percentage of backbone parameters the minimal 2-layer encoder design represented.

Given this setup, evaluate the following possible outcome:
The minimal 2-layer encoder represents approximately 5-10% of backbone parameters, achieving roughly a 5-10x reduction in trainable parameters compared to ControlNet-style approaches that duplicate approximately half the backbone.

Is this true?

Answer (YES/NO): YES